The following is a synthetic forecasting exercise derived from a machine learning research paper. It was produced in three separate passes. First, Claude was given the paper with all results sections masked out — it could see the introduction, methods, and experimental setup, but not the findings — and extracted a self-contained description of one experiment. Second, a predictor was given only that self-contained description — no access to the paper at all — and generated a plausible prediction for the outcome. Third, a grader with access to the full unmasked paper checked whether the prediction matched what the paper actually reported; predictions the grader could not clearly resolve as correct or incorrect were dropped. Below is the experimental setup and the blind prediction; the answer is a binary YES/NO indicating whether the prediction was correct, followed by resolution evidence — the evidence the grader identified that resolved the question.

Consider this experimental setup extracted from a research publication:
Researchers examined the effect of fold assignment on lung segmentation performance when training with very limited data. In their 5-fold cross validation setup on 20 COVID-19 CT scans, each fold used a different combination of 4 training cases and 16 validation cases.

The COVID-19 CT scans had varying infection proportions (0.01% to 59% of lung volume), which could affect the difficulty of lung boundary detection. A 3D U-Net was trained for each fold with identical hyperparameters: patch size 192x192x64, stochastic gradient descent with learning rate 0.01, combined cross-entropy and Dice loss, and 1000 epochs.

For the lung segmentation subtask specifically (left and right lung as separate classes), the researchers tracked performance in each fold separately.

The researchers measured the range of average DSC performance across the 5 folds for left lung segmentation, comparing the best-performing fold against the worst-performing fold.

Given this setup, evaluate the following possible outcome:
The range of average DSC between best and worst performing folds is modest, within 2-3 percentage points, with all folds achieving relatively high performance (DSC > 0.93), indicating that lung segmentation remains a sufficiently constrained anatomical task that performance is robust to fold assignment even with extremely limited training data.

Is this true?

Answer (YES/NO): NO